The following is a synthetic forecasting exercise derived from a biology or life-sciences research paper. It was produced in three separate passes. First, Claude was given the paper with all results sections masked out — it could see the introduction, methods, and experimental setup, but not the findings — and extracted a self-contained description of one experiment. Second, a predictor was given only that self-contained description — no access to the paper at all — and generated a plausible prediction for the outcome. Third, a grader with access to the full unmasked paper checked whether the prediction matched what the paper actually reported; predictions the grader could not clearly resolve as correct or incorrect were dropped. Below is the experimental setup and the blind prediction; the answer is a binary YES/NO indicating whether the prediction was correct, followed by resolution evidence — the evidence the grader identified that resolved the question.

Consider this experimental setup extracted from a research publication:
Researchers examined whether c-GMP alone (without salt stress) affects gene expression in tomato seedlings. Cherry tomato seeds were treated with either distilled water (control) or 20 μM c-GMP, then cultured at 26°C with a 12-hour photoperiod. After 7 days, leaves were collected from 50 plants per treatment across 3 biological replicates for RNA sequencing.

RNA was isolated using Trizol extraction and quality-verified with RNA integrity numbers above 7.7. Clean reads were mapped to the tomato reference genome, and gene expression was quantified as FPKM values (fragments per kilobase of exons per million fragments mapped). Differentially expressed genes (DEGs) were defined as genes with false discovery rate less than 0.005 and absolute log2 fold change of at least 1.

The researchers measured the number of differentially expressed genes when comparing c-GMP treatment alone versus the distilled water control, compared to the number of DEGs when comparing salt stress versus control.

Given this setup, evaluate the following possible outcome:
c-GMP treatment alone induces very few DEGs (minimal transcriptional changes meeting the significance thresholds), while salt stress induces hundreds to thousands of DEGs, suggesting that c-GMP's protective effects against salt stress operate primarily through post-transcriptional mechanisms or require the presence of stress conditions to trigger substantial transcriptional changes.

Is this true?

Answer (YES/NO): NO